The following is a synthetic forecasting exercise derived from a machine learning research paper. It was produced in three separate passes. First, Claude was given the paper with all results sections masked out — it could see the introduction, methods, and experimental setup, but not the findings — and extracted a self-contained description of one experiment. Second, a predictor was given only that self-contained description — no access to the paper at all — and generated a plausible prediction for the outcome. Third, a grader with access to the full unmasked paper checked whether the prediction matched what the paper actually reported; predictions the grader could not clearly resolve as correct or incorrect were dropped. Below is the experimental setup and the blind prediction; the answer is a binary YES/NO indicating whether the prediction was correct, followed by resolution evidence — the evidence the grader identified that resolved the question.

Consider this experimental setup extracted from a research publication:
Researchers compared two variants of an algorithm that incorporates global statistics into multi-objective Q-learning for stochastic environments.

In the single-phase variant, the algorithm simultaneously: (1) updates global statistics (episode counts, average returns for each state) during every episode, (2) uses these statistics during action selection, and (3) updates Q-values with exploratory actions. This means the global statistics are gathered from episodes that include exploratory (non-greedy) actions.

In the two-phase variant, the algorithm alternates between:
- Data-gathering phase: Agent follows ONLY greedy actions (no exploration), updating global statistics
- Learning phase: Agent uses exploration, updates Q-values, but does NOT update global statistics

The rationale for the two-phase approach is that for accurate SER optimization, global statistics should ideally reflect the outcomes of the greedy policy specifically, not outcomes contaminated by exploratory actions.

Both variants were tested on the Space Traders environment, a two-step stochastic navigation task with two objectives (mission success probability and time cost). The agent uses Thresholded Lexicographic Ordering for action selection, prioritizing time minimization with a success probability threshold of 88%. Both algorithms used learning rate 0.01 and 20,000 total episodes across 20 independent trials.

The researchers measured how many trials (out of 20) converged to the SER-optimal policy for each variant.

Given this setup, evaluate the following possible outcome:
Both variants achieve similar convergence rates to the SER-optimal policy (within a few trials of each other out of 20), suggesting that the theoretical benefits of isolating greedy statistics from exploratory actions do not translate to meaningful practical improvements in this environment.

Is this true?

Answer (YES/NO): YES